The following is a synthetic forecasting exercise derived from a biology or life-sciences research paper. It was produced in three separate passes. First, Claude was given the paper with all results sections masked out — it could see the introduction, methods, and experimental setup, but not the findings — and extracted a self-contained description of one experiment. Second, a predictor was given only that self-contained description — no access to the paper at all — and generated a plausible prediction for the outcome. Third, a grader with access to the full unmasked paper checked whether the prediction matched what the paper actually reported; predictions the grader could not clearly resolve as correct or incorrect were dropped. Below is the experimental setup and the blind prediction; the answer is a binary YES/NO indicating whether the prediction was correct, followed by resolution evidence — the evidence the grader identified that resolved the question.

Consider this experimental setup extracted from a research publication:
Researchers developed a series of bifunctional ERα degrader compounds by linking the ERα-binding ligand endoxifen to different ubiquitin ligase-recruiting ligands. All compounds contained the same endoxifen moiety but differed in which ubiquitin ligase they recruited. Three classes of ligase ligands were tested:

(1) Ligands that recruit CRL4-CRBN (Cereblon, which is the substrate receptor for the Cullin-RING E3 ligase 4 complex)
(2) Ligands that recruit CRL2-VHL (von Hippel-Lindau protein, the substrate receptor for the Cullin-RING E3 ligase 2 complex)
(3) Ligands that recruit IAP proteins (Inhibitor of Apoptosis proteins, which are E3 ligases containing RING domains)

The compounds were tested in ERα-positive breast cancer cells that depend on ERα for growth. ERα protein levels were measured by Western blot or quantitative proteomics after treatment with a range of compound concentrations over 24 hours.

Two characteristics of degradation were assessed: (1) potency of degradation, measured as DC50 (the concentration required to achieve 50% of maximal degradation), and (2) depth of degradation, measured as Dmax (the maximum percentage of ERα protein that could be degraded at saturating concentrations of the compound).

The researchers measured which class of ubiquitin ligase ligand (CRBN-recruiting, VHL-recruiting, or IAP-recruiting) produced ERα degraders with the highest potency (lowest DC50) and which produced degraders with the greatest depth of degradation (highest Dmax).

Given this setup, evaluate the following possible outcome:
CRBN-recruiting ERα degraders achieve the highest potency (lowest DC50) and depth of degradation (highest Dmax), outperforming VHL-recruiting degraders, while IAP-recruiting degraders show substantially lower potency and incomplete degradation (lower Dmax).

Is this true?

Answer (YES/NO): NO